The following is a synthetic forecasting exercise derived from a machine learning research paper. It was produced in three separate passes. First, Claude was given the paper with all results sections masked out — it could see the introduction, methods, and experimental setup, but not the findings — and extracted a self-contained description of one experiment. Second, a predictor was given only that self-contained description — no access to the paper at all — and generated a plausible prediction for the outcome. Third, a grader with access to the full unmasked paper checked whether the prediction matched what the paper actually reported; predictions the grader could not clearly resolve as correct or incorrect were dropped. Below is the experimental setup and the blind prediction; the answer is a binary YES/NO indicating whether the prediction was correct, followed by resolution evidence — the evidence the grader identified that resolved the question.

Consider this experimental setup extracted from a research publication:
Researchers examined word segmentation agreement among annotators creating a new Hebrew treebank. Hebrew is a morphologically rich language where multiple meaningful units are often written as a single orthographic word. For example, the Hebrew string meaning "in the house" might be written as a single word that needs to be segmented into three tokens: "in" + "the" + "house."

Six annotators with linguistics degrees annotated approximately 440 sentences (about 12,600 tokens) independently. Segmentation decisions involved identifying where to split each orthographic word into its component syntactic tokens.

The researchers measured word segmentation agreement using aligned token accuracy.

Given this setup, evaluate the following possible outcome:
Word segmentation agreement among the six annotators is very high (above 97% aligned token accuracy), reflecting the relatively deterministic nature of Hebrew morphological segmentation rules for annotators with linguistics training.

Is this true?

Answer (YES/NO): YES